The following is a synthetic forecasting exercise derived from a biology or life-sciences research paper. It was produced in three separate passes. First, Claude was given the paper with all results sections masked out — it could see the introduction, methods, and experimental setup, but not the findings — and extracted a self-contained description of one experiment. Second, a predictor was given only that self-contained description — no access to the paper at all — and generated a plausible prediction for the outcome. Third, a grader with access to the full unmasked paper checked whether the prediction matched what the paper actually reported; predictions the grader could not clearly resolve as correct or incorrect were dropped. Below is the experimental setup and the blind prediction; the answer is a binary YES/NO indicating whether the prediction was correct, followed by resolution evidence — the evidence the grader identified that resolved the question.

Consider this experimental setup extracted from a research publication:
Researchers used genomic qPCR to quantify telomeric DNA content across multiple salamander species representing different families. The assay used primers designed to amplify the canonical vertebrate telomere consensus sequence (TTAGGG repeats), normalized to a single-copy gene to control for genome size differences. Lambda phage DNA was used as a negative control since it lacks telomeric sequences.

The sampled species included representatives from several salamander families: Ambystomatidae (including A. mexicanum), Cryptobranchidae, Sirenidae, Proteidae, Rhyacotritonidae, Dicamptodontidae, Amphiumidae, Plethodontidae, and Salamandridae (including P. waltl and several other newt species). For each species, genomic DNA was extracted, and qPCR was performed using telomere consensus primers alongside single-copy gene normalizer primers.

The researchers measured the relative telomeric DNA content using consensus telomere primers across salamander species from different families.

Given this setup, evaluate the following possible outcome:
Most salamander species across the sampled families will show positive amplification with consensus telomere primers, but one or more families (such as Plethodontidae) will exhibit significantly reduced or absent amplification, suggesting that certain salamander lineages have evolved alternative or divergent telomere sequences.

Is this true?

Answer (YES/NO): YES